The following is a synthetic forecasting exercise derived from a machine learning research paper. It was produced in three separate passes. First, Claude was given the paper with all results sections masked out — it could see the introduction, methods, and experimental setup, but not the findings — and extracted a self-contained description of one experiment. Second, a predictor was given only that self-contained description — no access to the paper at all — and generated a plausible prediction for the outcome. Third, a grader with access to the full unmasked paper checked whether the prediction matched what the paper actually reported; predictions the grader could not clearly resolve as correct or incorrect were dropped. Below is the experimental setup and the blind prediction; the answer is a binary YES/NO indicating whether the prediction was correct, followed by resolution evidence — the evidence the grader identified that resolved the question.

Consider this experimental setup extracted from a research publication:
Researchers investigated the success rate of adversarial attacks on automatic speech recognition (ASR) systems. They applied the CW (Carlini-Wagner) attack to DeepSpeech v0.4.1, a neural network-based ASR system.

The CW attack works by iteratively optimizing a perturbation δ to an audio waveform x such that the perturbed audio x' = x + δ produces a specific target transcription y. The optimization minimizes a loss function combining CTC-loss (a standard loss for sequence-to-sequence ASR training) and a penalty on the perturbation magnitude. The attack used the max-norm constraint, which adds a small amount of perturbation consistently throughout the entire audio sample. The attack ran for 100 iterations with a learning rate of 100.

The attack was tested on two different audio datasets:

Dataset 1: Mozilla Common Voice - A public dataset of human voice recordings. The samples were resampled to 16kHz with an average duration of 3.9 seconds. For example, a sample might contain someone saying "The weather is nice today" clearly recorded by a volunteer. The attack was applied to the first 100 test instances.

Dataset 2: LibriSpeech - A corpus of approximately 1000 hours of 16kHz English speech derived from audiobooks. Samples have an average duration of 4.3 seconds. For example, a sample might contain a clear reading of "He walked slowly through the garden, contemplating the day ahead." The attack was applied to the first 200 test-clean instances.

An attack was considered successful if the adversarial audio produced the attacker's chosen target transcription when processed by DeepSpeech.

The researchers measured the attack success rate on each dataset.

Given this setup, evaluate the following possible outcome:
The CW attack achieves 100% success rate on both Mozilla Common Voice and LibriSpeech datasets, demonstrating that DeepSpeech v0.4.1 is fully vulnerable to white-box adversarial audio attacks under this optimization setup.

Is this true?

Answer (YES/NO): NO